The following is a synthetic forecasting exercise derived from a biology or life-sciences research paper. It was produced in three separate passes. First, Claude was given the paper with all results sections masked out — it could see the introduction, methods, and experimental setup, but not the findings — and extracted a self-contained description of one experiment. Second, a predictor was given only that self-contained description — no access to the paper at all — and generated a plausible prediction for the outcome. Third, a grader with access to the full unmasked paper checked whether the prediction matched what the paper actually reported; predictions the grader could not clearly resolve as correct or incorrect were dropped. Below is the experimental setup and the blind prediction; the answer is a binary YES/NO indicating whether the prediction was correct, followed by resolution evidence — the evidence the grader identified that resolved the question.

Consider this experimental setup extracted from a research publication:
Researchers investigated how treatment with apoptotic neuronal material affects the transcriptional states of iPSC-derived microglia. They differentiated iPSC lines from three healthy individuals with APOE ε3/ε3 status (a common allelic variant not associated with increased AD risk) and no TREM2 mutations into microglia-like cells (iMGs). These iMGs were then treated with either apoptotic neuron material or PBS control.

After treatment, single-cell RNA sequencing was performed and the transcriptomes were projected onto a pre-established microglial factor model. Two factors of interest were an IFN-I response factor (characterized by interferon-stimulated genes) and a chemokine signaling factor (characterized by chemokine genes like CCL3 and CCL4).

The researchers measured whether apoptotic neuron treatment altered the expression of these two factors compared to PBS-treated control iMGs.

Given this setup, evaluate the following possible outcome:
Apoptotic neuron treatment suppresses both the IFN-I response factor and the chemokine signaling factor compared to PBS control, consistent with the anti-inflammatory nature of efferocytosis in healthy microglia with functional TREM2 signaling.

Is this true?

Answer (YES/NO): NO